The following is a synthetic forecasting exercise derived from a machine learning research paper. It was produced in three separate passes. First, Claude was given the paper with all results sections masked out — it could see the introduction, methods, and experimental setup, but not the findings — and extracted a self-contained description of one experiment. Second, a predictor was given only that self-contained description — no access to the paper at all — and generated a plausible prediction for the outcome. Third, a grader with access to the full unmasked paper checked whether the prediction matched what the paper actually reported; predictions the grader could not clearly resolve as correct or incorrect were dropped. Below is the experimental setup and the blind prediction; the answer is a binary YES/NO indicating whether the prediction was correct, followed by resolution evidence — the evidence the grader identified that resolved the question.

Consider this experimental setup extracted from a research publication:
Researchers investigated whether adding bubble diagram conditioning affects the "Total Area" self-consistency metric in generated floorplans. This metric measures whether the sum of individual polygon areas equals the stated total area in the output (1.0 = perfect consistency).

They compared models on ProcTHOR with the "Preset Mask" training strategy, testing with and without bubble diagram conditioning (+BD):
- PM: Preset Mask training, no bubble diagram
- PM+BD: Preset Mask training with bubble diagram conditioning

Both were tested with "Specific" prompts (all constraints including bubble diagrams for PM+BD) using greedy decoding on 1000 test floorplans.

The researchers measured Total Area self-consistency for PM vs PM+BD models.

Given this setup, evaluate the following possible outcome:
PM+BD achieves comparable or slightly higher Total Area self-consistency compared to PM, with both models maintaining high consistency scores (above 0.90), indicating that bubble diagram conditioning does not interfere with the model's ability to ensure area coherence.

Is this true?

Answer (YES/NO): YES